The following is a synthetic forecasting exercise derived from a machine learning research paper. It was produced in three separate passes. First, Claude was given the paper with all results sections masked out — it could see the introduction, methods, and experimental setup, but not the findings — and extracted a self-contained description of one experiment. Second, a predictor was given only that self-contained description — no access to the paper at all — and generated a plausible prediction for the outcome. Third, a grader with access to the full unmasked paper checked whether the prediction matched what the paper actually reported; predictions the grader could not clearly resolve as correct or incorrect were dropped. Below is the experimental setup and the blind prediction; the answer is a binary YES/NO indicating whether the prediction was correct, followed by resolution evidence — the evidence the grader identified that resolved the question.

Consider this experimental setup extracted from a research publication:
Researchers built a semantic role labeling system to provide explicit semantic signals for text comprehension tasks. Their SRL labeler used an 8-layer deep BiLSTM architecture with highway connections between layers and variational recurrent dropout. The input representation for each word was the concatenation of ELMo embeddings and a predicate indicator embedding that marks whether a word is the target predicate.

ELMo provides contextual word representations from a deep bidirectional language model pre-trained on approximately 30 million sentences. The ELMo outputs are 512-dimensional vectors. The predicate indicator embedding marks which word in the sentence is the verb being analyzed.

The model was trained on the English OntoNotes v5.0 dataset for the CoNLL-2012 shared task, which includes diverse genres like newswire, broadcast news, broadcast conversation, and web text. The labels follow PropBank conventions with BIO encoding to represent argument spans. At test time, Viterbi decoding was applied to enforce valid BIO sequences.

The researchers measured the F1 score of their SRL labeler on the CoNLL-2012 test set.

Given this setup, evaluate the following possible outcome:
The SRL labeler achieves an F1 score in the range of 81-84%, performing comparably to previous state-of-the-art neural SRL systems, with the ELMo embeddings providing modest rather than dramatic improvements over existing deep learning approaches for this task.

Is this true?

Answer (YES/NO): NO